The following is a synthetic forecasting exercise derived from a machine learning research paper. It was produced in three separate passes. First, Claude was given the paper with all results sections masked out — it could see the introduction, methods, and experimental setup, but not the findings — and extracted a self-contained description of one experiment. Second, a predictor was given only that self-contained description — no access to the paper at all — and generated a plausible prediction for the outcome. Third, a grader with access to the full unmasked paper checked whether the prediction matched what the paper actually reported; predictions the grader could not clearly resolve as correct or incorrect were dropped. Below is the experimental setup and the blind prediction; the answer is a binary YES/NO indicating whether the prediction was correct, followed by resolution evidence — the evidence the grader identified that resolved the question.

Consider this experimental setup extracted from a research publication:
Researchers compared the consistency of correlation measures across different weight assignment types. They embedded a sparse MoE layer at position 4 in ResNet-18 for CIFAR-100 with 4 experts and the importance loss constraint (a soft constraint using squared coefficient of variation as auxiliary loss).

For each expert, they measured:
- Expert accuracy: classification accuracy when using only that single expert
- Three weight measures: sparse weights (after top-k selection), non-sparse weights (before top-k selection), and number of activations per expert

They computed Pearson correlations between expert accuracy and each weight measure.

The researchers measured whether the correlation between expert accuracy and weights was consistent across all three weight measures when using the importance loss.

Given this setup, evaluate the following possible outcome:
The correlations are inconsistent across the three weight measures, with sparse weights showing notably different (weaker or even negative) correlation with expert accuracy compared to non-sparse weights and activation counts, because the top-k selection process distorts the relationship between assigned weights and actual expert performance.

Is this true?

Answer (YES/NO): NO